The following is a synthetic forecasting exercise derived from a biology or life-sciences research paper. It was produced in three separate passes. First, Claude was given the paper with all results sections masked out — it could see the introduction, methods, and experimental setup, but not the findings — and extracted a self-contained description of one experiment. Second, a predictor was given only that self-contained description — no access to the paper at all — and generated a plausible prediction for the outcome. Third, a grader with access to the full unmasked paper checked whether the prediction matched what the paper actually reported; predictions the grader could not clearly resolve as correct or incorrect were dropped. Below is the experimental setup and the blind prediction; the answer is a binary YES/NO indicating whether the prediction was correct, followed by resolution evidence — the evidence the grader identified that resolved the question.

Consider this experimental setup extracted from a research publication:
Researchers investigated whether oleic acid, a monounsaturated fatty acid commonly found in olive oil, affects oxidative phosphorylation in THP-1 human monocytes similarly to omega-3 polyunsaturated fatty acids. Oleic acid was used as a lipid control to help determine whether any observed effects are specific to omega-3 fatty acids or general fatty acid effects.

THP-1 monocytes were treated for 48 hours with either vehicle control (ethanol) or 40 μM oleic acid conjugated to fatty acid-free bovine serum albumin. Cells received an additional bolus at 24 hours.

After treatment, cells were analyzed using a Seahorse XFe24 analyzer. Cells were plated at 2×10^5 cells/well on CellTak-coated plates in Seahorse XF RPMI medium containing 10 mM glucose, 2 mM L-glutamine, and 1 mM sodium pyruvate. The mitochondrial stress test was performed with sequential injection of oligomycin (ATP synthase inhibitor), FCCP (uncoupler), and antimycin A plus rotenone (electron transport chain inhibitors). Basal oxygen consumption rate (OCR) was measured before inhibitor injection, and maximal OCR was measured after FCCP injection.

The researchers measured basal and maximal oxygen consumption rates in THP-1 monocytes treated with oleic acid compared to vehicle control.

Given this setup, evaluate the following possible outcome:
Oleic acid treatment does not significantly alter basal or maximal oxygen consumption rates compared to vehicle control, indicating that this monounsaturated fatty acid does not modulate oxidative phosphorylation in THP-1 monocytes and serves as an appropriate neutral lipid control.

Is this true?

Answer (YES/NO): YES